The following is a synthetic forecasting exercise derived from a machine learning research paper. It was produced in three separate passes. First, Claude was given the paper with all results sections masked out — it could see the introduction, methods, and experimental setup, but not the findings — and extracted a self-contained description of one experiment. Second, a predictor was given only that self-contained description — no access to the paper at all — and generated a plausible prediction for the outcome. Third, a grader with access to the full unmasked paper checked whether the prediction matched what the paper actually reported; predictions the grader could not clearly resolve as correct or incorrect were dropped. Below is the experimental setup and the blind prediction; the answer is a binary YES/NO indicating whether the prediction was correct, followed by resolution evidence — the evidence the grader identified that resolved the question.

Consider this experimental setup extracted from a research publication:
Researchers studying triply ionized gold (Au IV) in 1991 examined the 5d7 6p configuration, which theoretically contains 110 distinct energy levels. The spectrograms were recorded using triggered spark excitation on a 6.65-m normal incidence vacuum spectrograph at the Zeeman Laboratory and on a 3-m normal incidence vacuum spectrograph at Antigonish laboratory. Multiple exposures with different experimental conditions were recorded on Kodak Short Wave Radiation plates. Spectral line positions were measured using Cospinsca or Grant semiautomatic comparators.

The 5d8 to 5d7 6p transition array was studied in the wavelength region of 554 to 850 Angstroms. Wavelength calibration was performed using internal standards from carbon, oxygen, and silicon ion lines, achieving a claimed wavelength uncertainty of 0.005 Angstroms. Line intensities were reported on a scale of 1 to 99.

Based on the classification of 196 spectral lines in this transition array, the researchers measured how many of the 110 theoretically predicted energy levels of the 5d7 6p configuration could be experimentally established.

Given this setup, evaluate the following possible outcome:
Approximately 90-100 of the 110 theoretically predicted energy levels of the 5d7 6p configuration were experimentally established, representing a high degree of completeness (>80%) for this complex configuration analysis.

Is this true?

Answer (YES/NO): NO